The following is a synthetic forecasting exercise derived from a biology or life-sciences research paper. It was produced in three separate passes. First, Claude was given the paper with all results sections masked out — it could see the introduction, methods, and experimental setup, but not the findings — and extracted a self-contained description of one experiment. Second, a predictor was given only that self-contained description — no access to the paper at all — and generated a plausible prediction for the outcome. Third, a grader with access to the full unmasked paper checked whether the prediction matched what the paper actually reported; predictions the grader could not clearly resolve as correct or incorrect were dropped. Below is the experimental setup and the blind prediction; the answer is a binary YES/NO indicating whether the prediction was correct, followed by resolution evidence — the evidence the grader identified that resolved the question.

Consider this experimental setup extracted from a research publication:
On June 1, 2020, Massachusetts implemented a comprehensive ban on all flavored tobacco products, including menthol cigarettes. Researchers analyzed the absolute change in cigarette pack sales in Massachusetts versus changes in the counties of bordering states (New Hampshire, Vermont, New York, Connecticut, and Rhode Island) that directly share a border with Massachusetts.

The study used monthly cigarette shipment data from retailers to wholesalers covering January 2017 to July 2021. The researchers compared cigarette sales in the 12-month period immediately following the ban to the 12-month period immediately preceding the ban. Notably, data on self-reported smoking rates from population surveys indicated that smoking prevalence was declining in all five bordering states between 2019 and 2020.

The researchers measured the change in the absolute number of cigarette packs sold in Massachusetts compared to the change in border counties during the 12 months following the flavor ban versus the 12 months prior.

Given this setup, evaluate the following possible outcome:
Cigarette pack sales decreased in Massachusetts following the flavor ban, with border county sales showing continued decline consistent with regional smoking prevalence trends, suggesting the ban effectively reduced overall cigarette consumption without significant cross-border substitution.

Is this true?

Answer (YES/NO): NO